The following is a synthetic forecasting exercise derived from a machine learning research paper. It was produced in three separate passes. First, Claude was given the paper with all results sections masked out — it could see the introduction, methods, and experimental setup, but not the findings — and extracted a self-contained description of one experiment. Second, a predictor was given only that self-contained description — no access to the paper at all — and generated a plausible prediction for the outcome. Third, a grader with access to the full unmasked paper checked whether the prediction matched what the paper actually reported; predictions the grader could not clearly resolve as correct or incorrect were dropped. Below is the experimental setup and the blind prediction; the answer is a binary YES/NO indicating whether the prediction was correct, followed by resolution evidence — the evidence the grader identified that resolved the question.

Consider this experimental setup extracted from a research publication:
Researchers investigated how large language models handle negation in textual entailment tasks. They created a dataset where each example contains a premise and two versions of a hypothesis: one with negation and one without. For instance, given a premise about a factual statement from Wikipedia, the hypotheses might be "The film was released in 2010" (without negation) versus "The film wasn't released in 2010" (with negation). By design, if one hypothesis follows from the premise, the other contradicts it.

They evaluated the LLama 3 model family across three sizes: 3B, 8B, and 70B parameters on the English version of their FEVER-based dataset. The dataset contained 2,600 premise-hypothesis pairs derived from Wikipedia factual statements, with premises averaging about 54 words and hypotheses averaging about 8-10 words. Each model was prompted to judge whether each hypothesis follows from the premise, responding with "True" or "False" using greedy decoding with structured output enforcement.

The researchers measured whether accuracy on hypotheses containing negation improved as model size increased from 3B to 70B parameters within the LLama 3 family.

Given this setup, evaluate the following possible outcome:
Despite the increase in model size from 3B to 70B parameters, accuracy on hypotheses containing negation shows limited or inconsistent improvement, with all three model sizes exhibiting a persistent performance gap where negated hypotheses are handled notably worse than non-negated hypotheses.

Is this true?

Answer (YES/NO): NO